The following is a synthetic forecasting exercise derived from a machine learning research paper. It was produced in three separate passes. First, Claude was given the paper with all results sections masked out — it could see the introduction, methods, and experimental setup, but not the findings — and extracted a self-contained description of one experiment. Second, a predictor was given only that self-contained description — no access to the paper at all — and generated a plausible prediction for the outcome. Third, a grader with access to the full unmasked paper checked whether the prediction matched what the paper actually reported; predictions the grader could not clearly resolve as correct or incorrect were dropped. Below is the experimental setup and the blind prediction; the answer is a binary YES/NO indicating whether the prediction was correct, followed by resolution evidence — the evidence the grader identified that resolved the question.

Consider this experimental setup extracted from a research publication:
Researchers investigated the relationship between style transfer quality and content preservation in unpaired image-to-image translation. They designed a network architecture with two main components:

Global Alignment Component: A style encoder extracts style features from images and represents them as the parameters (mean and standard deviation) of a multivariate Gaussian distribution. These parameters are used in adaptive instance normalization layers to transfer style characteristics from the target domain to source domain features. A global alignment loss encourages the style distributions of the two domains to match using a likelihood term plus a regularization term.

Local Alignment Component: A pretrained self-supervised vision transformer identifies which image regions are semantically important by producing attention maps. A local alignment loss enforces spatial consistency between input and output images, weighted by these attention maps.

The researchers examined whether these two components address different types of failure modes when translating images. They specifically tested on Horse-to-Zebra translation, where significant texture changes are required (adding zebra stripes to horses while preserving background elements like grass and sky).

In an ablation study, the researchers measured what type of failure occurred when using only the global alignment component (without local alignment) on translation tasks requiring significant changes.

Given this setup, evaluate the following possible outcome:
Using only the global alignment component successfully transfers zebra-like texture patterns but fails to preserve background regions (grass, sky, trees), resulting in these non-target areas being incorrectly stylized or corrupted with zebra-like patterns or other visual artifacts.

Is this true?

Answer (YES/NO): YES